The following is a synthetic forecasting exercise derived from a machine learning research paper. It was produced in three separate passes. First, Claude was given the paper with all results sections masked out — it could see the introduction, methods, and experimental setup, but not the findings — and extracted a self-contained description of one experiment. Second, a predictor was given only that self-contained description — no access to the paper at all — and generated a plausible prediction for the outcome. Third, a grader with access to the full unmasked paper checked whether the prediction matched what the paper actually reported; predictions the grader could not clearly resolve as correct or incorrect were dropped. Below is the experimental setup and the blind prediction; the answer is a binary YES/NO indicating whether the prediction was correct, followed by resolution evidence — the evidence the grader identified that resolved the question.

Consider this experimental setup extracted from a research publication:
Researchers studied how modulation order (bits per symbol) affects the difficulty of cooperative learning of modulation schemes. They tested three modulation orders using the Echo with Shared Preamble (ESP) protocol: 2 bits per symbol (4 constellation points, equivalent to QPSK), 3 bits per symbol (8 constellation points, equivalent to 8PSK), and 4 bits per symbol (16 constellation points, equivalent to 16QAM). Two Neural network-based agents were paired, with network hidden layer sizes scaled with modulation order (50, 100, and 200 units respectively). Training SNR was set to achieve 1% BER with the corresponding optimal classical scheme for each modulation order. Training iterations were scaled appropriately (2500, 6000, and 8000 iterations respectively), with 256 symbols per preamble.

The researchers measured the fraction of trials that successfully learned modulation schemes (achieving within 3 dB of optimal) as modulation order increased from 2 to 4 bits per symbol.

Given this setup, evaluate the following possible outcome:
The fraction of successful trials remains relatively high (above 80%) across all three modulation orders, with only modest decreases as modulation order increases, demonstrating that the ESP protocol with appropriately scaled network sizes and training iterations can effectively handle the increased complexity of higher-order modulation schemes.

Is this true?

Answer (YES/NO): YES